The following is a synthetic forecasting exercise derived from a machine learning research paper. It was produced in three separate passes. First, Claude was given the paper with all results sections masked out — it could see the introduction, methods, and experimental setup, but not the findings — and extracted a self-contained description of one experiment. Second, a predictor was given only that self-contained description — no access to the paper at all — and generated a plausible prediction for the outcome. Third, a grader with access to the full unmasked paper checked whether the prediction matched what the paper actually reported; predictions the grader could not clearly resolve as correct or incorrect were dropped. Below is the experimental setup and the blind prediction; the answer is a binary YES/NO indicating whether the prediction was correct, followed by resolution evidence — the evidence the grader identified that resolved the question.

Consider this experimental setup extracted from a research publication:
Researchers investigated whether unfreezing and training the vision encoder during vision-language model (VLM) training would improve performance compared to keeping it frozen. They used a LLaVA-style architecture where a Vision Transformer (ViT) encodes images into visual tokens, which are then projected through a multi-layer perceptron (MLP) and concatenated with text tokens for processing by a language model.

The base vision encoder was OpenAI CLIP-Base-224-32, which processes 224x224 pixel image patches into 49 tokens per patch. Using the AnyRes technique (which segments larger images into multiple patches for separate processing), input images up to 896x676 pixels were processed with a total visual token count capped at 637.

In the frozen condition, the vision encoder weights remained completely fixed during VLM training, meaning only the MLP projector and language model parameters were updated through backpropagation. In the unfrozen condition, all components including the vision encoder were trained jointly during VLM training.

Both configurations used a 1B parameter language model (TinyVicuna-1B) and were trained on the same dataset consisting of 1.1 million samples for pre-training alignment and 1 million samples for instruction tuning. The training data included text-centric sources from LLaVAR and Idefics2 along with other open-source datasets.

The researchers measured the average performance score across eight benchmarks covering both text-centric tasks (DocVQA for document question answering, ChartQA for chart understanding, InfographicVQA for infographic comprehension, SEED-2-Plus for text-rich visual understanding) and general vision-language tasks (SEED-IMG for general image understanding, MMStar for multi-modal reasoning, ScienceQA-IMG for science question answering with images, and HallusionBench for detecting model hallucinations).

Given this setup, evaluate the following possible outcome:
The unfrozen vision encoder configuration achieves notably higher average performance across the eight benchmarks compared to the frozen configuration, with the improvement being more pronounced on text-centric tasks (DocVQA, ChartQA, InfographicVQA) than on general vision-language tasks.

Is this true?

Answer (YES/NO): NO